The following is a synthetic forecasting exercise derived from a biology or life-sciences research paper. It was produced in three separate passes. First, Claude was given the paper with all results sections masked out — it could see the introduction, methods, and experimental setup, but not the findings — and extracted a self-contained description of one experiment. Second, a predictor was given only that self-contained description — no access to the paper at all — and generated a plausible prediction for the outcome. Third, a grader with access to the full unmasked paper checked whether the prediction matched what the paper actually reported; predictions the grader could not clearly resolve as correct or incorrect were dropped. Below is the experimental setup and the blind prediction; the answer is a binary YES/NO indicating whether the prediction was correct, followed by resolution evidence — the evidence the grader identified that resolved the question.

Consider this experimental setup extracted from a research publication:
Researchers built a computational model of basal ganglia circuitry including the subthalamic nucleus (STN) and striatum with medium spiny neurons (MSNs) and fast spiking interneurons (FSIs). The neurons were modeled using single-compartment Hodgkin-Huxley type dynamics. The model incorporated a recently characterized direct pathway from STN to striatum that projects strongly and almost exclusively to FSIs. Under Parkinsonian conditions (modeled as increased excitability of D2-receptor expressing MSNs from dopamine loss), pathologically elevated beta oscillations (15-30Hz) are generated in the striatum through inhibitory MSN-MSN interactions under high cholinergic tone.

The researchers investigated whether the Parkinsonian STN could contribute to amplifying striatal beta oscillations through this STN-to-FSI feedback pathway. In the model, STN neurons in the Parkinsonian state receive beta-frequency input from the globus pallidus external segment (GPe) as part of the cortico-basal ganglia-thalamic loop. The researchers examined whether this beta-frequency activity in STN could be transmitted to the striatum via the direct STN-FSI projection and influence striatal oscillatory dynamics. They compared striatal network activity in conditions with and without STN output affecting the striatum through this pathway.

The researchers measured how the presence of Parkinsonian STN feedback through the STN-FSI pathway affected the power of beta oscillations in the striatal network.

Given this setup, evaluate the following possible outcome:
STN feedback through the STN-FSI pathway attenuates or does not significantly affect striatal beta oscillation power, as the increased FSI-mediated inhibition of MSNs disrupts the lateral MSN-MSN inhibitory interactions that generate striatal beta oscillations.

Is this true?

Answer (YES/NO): NO